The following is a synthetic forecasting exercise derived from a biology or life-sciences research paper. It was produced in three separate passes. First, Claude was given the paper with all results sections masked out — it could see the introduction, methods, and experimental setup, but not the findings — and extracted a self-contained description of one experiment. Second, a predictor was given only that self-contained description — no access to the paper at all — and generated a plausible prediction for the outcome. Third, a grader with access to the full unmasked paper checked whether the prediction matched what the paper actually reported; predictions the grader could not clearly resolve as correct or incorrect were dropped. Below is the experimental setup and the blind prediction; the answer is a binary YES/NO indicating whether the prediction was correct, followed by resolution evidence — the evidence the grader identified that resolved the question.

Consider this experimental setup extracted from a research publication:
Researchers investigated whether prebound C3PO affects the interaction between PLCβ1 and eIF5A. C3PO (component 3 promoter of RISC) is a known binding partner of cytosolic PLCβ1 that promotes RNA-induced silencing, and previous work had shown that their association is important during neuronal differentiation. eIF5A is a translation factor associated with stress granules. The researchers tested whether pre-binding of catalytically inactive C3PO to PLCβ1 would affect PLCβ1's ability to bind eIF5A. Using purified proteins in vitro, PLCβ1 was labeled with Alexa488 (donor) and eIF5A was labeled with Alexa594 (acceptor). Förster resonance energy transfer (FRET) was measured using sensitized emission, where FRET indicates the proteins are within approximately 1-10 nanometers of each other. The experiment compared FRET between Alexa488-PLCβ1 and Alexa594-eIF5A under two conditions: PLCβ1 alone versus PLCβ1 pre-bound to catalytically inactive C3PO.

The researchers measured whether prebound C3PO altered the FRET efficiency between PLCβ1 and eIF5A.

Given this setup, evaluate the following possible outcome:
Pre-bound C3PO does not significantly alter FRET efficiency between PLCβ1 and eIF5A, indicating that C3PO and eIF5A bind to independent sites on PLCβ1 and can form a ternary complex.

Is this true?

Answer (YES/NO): NO